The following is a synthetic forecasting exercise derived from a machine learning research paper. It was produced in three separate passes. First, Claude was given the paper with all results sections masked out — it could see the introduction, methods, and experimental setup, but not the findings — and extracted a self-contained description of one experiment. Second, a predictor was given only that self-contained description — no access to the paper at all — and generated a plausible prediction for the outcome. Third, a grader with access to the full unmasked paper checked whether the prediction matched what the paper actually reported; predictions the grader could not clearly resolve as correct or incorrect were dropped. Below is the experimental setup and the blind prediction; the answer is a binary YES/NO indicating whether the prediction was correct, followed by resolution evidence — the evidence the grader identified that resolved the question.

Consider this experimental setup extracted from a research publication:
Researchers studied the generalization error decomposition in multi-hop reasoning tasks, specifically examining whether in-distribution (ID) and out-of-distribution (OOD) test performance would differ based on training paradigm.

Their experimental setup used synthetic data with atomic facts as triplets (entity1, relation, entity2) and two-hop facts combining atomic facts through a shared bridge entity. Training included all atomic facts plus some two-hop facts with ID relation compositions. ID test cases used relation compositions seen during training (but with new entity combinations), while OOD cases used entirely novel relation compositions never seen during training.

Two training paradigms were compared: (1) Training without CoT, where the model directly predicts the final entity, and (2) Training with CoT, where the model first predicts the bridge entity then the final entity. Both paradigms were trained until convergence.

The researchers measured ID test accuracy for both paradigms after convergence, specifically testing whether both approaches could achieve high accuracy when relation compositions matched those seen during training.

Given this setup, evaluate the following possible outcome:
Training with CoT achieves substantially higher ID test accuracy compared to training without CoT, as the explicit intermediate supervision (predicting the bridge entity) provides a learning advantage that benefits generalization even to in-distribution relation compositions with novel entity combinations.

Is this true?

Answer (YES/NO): NO